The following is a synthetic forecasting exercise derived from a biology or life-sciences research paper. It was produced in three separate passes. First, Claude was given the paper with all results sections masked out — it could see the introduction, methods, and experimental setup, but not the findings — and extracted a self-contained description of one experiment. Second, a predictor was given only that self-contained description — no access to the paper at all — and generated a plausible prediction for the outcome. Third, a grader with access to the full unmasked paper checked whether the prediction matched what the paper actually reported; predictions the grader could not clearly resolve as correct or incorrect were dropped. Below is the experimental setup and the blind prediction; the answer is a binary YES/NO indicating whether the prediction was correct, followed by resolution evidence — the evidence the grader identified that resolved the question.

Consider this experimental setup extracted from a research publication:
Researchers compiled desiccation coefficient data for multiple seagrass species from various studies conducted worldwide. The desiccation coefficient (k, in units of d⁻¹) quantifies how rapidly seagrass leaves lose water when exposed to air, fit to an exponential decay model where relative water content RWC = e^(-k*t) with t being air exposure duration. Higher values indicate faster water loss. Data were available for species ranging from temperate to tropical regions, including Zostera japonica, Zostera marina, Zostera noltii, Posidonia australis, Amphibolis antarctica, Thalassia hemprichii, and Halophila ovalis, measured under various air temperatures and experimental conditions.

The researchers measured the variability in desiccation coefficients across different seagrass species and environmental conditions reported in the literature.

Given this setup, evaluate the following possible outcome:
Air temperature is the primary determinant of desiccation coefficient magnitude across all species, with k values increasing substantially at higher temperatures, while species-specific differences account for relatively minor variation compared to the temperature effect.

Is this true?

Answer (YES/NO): NO